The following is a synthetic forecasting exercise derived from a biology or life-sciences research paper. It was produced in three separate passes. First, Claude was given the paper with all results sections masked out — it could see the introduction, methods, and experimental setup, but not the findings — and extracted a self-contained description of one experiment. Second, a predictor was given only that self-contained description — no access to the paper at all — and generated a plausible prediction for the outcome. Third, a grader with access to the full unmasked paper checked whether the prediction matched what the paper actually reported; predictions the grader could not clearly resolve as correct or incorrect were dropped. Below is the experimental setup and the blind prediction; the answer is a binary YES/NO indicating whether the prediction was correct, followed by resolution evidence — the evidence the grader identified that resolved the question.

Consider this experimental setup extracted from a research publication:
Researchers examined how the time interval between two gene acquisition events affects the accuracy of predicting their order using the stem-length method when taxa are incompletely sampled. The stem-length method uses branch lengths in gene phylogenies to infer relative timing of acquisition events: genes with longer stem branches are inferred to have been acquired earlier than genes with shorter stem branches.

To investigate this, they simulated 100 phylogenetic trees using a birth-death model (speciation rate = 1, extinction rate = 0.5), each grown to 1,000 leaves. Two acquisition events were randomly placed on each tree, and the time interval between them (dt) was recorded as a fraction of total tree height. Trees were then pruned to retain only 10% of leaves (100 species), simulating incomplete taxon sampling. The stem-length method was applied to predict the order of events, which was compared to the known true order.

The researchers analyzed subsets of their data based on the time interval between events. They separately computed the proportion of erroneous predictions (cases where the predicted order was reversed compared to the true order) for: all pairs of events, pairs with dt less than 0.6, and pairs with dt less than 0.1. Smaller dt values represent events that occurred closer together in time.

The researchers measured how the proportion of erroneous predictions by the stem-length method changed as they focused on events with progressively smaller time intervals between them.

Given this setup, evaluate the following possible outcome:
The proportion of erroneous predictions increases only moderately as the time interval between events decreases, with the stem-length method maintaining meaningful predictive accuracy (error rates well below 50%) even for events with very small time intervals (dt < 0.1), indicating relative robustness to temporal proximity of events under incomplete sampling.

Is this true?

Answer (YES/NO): NO